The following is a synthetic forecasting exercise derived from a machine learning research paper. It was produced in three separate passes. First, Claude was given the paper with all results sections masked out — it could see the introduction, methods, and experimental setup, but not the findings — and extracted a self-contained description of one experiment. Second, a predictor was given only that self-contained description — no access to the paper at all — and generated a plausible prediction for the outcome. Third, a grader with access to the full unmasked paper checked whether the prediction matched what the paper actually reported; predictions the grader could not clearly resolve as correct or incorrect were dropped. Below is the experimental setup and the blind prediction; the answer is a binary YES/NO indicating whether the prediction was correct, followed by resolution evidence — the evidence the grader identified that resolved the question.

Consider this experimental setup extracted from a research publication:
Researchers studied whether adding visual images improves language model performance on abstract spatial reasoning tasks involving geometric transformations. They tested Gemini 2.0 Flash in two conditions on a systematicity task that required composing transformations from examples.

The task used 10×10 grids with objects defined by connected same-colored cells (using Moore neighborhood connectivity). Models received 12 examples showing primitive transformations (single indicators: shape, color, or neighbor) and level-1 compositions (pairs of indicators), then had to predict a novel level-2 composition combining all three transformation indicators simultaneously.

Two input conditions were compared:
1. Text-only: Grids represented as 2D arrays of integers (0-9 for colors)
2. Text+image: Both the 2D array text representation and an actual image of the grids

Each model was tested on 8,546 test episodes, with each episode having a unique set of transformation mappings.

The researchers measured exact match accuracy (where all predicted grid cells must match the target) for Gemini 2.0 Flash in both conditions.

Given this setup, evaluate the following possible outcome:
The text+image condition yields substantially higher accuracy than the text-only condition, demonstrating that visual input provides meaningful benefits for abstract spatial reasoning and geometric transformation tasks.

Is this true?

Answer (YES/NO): NO